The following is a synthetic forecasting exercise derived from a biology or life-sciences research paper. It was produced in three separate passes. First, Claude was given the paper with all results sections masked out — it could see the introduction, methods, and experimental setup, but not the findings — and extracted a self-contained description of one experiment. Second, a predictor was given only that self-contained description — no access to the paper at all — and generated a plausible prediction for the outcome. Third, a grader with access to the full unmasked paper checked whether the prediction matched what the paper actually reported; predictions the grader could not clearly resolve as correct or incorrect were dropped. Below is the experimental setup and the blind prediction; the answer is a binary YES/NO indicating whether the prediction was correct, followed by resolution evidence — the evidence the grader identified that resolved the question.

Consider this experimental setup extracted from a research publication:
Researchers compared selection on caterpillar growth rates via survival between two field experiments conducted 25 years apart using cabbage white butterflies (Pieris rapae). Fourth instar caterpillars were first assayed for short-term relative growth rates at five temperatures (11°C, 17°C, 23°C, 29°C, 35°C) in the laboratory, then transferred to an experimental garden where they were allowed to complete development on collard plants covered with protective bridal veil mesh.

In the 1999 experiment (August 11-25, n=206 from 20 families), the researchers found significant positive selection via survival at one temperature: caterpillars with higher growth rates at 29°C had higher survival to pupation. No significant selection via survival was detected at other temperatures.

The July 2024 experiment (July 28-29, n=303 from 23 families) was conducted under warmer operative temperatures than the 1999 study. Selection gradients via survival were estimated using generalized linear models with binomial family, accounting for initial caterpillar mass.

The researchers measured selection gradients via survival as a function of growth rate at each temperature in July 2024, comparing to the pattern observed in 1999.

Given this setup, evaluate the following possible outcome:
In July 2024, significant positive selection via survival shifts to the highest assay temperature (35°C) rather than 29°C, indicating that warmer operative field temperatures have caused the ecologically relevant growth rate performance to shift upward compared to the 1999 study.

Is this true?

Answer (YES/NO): NO